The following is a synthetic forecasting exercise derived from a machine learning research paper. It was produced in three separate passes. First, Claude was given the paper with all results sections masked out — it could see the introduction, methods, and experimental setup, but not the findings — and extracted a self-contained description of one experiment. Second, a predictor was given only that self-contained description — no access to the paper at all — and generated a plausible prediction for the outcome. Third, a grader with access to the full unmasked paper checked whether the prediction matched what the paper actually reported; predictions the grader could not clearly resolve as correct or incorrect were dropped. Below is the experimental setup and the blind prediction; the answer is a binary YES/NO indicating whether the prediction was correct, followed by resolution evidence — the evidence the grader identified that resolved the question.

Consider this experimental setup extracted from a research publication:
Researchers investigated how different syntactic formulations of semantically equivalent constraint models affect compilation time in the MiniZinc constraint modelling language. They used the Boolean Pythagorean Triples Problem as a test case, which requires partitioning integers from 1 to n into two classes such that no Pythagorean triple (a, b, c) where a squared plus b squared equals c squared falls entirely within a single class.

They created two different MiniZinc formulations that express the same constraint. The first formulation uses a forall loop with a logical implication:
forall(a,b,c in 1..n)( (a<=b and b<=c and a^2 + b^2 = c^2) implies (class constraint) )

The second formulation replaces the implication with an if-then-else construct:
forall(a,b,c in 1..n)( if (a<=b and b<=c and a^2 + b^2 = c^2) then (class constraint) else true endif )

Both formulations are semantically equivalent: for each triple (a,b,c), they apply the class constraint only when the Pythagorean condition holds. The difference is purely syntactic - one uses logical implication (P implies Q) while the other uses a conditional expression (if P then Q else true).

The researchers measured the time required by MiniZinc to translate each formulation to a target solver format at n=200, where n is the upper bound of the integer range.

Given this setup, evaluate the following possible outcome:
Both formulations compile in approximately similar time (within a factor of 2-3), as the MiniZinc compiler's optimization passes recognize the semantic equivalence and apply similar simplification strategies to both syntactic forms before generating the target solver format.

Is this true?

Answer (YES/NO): NO